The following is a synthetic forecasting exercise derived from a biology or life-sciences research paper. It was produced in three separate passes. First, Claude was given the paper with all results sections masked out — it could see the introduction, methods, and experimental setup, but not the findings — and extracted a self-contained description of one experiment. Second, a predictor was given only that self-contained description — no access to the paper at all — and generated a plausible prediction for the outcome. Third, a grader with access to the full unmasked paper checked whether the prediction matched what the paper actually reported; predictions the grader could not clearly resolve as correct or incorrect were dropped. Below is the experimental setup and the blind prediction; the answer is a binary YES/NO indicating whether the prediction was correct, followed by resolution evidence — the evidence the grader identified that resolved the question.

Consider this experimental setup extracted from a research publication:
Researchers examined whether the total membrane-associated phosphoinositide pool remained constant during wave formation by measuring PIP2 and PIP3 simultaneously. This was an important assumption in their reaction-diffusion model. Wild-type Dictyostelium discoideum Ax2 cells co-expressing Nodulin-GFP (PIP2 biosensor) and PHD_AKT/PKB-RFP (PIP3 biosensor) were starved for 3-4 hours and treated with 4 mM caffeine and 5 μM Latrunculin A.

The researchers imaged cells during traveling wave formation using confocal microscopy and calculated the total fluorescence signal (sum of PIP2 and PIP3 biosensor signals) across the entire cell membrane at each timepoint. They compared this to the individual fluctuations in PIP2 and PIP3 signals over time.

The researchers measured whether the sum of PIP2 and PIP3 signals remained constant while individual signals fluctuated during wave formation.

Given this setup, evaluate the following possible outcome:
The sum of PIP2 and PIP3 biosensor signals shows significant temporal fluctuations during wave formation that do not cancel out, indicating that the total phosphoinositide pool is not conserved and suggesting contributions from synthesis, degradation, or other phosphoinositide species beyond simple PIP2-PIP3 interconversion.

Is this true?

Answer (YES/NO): NO